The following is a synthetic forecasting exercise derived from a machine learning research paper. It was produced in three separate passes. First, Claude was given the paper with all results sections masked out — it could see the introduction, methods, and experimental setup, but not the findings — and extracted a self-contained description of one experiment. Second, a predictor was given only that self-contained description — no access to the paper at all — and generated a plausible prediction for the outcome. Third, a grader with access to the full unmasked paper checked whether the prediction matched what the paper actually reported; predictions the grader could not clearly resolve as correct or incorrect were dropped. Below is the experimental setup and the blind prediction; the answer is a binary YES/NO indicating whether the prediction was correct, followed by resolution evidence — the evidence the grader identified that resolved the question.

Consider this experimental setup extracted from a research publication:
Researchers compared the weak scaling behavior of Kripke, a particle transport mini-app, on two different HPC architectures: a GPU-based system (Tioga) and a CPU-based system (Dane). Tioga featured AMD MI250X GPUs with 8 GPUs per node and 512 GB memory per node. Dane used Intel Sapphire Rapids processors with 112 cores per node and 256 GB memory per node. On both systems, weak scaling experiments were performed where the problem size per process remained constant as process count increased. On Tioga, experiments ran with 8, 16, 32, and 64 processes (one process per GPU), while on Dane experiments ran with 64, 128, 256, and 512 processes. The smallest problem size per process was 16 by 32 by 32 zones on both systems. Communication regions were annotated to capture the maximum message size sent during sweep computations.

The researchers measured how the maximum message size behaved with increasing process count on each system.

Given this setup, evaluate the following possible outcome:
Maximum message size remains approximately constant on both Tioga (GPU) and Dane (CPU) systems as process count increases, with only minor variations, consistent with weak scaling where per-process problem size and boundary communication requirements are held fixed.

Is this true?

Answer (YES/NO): NO